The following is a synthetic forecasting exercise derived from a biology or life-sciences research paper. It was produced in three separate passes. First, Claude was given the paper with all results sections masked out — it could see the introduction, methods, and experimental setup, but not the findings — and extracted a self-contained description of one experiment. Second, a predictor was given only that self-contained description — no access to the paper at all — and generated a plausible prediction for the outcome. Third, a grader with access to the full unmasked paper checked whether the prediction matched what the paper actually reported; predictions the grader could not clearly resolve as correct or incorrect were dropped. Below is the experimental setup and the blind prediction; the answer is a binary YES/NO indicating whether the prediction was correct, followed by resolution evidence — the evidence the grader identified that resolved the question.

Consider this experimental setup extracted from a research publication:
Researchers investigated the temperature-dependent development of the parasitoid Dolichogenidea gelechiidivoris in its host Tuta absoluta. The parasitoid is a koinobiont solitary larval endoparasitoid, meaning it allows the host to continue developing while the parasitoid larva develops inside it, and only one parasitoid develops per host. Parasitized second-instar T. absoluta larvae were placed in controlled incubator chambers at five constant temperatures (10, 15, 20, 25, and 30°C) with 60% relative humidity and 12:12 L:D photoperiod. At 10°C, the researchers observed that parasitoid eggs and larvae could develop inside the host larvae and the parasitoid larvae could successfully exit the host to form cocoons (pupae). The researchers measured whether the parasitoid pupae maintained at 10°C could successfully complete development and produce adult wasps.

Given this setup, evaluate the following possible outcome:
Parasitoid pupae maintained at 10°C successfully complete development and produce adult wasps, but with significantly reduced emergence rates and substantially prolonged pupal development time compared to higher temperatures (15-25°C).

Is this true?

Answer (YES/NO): NO